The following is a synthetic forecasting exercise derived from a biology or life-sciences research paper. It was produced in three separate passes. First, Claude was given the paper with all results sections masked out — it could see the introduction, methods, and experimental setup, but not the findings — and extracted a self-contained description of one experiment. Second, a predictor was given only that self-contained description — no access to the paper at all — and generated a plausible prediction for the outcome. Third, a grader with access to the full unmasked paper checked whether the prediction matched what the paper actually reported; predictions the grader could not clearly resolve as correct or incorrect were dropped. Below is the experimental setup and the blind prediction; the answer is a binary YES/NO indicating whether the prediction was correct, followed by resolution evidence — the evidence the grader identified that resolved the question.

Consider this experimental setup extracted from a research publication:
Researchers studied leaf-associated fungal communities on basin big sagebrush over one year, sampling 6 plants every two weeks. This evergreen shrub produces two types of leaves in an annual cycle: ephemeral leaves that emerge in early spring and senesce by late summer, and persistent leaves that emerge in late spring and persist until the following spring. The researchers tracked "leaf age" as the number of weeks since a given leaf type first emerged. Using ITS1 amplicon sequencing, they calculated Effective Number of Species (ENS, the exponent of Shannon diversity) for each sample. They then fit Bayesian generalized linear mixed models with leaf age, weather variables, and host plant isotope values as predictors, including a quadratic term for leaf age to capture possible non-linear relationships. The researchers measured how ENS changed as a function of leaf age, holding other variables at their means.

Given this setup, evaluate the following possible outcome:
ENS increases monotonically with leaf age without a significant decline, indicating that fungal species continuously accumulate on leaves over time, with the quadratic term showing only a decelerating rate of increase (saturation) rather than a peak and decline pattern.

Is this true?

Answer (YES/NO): NO